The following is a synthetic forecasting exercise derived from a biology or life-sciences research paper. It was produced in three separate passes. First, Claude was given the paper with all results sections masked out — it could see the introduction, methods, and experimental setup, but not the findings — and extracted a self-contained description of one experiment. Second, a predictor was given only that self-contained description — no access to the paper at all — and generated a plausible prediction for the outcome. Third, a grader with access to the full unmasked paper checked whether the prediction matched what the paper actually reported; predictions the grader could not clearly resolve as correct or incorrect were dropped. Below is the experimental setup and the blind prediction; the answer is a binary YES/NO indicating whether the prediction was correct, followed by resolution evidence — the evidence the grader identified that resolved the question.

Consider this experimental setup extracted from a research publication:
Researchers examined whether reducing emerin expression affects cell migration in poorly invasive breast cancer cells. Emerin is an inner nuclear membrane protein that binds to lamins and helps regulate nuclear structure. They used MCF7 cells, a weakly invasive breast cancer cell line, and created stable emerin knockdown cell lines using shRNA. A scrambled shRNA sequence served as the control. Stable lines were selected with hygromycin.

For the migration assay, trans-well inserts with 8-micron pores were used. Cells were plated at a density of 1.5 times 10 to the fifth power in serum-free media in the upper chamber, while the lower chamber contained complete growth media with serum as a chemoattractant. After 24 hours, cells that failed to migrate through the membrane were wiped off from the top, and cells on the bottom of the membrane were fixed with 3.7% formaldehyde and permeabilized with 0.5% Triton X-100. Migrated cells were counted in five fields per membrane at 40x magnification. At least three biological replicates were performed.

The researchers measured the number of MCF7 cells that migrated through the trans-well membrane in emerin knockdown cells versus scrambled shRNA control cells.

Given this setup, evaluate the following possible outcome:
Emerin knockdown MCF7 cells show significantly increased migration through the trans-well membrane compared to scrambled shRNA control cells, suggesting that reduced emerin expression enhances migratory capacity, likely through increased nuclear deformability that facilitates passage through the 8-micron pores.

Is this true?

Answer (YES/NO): YES